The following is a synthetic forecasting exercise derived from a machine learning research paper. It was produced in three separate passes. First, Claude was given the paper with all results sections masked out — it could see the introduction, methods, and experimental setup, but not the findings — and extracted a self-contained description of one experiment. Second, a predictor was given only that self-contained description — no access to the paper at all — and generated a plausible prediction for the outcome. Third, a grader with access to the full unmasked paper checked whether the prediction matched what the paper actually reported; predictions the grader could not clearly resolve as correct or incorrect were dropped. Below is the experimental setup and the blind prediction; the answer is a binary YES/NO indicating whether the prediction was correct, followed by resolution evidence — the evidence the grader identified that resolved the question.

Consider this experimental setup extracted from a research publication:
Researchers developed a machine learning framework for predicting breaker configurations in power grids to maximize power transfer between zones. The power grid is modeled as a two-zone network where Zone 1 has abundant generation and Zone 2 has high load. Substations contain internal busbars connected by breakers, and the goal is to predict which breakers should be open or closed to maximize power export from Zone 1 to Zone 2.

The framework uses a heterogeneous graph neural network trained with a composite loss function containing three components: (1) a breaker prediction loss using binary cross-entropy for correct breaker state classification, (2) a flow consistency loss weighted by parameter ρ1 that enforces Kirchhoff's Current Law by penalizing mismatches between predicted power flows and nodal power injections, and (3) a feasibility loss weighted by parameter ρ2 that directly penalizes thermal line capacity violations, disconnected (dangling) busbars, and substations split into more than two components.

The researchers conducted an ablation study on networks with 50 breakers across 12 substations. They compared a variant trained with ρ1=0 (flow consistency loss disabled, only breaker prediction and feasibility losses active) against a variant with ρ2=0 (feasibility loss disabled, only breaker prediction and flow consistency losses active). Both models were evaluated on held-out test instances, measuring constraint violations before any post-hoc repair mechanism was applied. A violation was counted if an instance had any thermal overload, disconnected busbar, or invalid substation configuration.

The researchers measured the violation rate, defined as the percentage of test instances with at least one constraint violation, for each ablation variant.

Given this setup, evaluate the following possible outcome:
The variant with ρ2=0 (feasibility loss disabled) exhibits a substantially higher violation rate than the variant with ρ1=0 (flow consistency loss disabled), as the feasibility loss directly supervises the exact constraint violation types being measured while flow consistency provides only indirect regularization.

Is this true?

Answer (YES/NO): YES